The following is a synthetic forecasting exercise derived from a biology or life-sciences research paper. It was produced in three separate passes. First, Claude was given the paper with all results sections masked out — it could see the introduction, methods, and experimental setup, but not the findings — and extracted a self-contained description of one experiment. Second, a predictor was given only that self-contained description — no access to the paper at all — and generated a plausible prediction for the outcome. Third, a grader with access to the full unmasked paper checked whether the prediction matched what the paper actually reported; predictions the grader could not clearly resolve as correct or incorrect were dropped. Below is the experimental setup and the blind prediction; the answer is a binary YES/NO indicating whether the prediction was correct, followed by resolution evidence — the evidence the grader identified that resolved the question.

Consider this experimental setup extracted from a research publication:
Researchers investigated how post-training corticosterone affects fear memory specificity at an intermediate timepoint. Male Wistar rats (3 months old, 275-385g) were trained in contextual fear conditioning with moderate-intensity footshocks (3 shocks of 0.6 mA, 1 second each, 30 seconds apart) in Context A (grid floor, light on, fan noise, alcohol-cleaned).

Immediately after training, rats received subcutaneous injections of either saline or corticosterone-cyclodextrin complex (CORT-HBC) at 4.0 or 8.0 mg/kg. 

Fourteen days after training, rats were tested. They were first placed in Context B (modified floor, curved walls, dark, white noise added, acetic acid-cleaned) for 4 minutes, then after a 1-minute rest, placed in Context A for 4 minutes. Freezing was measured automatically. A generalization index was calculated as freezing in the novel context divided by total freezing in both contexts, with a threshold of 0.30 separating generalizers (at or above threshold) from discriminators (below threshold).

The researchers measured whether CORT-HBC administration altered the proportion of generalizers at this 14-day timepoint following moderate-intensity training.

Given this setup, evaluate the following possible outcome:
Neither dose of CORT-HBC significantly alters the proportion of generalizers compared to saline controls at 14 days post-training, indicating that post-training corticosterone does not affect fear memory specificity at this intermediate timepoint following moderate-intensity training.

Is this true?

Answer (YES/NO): NO